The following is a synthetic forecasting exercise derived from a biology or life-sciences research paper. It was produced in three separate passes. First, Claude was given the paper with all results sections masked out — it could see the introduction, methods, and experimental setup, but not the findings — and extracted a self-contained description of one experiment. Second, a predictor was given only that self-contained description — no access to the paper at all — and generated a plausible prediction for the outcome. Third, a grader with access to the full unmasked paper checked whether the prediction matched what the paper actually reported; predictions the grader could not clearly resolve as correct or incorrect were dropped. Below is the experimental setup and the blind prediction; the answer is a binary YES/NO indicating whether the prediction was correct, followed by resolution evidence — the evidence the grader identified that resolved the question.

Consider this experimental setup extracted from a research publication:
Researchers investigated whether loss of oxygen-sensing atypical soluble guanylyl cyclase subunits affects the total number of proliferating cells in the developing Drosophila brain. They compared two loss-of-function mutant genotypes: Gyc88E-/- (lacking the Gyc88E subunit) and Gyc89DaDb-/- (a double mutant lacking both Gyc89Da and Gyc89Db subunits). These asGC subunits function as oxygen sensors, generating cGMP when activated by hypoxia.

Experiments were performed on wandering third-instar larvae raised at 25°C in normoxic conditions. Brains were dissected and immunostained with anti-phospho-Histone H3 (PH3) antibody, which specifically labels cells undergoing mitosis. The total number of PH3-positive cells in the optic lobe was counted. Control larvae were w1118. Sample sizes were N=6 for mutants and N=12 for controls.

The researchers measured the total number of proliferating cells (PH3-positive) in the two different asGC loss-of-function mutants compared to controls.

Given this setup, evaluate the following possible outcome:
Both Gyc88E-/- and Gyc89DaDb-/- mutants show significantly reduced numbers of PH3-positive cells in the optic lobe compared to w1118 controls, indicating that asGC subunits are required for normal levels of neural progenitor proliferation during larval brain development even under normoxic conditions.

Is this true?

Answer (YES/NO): NO